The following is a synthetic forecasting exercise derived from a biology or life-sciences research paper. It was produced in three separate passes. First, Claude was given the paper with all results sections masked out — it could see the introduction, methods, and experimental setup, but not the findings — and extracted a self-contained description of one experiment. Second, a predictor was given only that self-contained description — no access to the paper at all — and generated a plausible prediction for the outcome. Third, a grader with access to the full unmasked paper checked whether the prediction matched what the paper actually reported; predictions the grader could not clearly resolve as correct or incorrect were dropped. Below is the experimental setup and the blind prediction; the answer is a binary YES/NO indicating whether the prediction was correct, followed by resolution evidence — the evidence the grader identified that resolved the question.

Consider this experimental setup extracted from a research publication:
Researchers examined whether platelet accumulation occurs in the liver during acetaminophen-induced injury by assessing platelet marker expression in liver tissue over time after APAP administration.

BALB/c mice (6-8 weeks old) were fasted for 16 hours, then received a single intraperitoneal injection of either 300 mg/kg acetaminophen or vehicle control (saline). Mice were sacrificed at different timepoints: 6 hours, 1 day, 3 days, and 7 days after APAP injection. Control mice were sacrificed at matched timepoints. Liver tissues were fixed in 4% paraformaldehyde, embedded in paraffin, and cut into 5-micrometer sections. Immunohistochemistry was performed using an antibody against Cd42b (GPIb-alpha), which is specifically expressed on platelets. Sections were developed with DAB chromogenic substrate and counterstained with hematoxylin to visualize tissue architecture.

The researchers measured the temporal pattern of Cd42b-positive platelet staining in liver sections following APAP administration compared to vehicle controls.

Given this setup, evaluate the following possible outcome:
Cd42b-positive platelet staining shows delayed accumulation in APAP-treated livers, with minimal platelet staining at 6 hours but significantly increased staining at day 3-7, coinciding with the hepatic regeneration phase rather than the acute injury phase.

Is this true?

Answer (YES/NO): NO